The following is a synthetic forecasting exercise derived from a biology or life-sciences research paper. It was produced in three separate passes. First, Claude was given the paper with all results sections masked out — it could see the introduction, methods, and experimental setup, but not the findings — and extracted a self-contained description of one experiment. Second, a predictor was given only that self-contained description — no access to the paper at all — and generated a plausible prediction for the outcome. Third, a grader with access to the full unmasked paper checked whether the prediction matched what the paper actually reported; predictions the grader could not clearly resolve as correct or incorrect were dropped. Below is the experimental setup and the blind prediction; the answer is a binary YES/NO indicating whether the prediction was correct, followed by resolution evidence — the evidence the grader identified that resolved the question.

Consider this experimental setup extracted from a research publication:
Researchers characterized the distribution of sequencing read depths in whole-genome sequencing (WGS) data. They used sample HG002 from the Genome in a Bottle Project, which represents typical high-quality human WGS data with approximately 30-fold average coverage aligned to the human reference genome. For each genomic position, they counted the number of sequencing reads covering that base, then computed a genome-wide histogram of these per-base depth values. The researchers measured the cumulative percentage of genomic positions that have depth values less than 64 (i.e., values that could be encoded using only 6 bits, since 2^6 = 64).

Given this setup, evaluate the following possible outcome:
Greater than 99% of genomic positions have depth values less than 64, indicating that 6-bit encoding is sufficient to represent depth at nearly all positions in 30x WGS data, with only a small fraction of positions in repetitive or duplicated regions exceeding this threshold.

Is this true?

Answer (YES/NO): YES